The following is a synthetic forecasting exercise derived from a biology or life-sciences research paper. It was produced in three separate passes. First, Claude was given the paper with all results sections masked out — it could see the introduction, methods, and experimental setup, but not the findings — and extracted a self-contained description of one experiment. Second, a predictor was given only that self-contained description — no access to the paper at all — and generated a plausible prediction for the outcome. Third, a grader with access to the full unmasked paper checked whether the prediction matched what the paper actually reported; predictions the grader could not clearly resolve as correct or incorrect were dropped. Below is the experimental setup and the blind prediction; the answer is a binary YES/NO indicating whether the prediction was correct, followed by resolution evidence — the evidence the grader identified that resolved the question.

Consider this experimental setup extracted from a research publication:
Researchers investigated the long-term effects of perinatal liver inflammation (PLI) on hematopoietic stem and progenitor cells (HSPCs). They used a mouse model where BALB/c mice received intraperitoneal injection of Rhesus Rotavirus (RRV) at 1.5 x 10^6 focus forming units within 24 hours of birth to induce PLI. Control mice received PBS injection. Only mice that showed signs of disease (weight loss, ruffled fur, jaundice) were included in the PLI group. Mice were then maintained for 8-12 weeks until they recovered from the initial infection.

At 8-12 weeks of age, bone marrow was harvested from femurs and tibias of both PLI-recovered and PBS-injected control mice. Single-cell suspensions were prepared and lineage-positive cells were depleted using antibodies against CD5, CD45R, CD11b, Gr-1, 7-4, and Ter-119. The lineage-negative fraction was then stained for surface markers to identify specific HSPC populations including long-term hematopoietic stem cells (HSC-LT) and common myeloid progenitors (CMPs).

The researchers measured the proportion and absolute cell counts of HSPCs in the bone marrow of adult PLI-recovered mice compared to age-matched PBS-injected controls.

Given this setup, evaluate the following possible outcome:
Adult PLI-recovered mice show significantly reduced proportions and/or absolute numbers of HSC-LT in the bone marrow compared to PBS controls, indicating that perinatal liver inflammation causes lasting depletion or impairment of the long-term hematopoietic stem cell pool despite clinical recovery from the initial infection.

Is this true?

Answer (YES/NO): NO